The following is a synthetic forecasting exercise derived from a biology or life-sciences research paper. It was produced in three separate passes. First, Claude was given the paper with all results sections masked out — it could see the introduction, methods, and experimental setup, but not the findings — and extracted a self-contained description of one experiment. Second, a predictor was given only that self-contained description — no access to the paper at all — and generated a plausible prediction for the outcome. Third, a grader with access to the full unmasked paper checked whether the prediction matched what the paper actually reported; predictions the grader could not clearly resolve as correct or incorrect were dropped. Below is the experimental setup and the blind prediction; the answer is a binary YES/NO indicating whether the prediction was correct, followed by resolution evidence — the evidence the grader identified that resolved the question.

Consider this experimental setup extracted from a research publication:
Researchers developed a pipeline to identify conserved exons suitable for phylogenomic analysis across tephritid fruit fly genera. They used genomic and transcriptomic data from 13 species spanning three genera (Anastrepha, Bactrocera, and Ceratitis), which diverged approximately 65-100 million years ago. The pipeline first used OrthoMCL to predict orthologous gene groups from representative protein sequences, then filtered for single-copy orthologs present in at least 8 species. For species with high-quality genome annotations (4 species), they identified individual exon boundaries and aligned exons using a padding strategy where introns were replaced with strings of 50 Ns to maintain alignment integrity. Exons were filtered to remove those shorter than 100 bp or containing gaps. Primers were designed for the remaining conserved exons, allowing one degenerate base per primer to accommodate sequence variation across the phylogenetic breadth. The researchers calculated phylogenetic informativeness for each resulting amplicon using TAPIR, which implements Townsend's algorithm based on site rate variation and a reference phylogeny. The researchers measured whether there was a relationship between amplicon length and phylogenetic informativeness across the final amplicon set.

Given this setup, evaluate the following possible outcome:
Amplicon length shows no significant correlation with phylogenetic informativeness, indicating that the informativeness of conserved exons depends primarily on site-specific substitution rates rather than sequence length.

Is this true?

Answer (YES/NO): NO